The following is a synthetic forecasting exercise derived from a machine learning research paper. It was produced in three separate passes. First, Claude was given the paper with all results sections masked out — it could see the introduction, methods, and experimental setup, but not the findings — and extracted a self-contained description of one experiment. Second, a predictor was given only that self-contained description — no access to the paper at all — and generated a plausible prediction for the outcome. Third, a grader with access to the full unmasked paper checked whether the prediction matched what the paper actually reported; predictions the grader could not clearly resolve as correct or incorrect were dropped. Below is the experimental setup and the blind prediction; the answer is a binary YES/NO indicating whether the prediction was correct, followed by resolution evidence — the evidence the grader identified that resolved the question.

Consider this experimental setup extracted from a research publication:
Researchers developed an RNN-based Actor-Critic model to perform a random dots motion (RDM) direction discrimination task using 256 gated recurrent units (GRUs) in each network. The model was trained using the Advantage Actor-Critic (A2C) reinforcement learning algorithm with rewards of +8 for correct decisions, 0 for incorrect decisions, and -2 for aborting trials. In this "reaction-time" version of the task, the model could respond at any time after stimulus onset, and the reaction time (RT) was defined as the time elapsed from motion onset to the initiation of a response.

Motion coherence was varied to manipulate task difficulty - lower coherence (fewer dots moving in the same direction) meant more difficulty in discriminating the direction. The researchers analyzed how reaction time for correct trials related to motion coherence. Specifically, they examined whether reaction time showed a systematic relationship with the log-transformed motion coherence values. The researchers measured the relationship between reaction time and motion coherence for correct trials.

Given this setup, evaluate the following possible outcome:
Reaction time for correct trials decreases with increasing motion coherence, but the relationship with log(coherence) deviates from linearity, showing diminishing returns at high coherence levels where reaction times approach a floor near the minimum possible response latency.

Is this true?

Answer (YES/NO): NO